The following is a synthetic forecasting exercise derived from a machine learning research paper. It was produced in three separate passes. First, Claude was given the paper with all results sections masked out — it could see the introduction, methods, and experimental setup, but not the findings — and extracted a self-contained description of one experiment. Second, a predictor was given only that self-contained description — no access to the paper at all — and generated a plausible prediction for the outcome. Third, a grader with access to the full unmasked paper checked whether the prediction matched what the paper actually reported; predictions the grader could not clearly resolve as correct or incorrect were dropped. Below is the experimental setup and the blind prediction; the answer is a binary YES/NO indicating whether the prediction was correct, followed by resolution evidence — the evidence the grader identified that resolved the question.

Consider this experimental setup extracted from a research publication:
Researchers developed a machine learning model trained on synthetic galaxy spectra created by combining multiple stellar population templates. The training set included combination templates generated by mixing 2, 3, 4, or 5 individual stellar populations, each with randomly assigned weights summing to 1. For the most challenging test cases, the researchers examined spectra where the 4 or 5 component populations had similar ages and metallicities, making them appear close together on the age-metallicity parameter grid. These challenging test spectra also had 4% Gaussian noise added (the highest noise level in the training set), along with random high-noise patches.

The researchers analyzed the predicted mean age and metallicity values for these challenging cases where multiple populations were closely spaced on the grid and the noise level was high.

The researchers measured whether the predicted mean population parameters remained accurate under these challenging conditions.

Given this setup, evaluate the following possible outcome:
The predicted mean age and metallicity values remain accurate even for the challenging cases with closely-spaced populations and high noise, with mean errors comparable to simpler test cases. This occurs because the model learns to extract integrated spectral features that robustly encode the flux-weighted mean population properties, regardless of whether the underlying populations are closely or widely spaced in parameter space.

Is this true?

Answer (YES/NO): YES